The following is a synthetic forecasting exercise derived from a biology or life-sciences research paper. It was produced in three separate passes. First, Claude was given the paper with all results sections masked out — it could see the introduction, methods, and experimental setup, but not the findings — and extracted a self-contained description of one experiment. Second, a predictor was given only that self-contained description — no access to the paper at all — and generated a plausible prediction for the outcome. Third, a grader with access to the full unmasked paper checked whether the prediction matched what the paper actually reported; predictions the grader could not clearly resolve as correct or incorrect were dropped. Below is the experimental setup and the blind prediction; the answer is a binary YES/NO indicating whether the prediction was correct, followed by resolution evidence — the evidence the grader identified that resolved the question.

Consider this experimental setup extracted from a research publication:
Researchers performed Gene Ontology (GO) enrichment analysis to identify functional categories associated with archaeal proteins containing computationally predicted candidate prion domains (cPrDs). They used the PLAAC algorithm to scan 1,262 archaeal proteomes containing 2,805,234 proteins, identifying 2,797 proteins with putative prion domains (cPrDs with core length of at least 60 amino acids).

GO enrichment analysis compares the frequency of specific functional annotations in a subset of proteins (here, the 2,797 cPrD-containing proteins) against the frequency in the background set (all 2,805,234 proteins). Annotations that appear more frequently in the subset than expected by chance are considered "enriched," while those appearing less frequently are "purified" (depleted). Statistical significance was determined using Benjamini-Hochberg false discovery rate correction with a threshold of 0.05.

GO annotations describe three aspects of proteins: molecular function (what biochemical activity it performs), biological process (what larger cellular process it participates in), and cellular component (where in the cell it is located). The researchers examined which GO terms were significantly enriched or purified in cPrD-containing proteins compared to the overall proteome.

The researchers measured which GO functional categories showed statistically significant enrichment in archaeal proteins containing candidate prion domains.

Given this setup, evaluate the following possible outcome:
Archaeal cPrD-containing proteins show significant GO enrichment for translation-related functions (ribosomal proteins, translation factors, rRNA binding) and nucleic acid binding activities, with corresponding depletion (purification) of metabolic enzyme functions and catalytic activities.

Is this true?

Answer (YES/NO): NO